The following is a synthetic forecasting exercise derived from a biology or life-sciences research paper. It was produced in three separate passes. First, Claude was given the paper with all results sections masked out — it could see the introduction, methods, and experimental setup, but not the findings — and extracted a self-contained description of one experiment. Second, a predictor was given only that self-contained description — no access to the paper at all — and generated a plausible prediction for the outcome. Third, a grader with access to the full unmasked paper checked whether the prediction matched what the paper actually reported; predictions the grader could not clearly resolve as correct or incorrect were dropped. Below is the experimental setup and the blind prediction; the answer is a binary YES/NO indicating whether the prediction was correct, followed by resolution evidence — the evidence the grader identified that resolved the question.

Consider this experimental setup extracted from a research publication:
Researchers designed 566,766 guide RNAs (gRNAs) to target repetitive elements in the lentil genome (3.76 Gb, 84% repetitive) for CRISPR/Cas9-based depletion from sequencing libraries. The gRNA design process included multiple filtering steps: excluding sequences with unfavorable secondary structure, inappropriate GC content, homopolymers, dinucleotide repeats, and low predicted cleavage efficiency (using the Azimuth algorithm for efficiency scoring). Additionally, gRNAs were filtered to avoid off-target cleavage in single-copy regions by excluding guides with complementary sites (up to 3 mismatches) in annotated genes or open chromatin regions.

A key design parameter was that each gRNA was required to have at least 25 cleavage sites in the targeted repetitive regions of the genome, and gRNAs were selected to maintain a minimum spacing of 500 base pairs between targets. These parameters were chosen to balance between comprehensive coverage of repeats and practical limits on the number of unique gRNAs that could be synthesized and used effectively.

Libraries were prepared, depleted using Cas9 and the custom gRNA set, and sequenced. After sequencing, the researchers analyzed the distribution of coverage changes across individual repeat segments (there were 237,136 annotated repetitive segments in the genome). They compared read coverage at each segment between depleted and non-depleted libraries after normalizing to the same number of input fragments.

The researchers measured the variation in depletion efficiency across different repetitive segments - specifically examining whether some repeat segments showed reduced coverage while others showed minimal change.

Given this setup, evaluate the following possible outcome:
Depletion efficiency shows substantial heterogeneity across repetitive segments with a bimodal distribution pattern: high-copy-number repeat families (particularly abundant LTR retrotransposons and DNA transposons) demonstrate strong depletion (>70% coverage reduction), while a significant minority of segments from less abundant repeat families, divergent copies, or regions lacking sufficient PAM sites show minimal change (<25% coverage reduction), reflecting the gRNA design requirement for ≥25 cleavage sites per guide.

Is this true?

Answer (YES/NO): NO